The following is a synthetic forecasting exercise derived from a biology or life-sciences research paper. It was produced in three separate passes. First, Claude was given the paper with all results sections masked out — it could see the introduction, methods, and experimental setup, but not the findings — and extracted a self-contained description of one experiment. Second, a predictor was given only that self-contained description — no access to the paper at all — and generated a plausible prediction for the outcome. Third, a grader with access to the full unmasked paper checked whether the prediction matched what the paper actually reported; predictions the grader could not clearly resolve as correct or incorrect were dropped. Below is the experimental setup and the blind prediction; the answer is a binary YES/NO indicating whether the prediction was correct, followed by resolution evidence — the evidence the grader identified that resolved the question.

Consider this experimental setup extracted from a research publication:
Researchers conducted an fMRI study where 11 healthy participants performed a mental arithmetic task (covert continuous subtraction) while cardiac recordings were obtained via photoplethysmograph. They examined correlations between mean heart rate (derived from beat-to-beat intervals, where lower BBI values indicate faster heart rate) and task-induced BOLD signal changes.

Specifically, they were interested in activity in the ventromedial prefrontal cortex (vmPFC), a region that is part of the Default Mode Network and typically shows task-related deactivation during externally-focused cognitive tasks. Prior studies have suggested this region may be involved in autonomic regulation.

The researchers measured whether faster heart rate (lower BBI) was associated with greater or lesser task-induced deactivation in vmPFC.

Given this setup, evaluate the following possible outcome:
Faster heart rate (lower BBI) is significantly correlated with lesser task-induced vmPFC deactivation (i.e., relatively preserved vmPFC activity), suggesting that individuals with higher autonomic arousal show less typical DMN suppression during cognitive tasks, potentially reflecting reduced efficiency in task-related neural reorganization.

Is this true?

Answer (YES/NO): NO